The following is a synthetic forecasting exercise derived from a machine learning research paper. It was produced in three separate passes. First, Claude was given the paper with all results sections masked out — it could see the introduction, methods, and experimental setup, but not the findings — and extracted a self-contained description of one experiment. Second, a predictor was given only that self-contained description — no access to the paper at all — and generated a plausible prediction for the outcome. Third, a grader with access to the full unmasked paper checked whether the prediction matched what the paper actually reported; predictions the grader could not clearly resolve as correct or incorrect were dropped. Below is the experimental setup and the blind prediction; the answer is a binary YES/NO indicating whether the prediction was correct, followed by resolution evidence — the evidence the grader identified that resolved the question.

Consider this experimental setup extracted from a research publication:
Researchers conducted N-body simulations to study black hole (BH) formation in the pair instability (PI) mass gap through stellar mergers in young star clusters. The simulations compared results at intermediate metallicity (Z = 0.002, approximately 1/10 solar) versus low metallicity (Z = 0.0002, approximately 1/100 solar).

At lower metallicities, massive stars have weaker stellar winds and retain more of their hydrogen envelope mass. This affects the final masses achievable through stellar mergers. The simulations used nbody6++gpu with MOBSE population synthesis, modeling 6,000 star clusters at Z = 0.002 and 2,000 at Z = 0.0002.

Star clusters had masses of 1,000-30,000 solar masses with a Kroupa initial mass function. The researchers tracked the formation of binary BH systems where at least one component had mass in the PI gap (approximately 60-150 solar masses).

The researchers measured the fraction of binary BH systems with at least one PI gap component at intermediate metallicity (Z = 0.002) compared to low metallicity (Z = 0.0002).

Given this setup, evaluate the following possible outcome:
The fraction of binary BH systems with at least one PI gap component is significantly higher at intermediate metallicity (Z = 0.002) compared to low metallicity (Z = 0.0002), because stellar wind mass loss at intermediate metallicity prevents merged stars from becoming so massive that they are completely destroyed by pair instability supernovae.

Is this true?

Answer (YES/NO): NO